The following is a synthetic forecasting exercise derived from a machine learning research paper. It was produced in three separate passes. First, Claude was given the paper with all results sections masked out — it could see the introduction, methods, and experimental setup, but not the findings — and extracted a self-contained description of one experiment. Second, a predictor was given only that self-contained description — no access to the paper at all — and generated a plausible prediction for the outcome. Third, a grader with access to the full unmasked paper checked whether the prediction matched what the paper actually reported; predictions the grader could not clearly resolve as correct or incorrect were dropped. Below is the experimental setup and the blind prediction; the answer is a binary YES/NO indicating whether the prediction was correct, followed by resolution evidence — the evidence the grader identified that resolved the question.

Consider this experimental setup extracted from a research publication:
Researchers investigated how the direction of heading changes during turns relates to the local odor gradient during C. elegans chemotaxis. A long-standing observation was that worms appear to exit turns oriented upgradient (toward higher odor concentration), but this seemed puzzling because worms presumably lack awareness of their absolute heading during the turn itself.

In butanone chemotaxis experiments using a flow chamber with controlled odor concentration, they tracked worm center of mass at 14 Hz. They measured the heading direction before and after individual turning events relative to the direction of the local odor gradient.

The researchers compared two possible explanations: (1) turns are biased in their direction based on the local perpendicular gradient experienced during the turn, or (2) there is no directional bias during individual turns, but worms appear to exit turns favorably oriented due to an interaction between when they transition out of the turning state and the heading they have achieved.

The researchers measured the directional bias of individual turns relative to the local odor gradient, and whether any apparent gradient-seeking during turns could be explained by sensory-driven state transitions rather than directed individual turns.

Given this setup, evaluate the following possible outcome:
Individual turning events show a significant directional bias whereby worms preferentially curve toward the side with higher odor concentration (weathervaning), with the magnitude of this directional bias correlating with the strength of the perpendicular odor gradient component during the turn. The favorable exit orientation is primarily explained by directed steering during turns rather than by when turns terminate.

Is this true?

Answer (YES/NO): NO